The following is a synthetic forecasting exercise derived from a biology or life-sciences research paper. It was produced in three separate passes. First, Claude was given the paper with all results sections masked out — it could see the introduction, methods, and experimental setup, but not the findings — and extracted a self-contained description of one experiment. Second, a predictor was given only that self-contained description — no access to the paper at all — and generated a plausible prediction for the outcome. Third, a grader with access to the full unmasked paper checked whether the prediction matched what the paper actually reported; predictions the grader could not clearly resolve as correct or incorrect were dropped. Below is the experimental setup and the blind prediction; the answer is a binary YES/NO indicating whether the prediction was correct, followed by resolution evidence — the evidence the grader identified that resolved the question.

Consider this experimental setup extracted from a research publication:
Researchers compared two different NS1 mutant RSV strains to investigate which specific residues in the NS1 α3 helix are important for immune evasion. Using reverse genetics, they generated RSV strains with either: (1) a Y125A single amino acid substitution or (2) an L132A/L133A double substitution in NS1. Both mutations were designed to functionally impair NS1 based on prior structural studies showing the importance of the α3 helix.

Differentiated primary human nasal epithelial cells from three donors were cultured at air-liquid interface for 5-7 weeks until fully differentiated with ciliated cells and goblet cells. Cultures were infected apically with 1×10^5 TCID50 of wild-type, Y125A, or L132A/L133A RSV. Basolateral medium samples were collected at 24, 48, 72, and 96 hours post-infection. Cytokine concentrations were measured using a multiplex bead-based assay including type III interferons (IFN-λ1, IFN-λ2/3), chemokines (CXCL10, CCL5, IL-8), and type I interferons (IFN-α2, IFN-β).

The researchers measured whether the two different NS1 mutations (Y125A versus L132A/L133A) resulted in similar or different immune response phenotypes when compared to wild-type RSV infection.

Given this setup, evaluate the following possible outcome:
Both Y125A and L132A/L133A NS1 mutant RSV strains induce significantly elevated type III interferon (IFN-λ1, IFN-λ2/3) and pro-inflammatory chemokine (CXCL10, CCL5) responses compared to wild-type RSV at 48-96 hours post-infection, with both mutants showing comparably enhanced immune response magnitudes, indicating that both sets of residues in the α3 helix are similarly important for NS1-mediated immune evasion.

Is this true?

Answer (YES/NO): NO